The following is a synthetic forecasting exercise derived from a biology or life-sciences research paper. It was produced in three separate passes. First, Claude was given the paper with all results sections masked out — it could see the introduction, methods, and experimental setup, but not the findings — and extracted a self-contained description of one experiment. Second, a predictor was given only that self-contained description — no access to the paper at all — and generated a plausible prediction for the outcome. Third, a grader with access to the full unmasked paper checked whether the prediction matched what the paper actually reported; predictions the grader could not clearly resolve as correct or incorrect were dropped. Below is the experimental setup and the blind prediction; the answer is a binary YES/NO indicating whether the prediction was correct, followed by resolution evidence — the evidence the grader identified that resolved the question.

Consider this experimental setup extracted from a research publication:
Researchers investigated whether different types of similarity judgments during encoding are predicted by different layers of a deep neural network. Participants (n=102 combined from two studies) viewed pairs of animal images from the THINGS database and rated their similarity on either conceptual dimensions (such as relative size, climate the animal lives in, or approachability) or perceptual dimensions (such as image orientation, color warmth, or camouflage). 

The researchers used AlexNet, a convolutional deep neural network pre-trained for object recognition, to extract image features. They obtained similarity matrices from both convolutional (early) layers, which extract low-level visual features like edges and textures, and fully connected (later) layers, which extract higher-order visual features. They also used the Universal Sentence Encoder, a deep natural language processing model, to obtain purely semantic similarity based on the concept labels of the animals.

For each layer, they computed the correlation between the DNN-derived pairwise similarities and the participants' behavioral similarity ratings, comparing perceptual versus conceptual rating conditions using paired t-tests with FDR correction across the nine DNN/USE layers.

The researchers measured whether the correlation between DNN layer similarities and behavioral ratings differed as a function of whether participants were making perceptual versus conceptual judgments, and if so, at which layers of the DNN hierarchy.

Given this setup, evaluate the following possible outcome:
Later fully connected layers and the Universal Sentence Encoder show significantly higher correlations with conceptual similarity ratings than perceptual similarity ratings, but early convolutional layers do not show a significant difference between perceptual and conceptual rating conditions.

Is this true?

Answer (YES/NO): NO